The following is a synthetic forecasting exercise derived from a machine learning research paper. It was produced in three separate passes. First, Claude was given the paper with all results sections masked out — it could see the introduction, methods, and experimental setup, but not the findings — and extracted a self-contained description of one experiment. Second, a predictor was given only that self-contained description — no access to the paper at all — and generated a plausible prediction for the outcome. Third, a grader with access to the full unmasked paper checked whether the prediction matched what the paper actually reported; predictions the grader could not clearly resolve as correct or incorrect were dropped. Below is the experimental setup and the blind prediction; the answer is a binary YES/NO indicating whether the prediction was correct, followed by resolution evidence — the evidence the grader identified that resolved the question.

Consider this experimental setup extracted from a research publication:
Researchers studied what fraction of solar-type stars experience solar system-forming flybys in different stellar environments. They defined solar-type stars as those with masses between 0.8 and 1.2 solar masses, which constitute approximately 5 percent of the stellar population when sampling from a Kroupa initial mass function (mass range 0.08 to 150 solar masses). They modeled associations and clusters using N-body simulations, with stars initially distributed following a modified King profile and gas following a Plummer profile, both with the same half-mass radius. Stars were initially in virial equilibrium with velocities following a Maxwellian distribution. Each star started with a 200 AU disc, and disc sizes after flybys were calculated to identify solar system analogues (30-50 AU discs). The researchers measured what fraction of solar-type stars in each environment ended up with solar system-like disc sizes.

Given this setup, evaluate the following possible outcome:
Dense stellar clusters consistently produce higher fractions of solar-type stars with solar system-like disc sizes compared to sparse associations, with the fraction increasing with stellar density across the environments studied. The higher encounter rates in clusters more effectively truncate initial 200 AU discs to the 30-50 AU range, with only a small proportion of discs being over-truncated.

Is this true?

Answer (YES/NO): NO